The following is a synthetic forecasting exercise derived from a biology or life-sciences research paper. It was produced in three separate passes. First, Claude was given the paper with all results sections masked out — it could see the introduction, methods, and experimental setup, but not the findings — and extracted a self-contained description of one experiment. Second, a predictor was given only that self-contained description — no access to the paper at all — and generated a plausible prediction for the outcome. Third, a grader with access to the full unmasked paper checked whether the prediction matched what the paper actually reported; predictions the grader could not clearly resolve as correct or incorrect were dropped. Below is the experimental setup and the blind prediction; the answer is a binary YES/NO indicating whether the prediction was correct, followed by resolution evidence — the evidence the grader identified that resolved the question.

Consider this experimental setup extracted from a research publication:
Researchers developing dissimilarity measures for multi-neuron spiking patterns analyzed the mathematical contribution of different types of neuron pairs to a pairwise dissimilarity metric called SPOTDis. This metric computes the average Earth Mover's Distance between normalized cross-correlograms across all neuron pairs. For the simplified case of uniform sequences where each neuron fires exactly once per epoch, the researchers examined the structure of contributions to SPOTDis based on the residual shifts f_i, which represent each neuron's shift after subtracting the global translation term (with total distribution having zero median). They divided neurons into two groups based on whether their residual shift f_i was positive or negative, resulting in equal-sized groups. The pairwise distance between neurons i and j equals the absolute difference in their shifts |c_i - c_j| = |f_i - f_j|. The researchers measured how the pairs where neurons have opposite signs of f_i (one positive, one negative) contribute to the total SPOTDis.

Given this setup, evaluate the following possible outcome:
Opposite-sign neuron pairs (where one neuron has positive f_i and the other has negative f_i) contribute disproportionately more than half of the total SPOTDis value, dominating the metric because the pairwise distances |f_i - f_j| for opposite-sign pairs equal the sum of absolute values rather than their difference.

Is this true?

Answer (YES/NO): YES